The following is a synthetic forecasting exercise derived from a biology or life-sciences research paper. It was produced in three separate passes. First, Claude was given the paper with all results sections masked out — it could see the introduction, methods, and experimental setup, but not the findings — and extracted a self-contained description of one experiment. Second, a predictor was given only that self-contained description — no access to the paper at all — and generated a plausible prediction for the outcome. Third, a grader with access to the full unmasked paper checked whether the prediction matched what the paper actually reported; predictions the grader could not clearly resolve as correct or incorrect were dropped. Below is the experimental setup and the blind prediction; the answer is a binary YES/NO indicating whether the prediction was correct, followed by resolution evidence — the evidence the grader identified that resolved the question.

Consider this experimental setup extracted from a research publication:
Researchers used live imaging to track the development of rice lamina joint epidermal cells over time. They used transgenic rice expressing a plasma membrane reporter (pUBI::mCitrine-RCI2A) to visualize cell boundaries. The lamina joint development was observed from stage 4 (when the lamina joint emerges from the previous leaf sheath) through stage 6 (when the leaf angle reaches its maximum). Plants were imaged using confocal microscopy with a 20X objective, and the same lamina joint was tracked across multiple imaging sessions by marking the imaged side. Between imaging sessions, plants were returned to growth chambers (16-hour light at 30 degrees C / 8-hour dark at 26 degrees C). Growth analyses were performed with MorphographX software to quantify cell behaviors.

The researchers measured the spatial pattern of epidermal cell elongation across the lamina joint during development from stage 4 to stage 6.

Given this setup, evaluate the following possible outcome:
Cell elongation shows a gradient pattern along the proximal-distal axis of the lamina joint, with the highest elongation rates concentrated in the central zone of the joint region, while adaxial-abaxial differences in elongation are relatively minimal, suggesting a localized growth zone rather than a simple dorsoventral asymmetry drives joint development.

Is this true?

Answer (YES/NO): NO